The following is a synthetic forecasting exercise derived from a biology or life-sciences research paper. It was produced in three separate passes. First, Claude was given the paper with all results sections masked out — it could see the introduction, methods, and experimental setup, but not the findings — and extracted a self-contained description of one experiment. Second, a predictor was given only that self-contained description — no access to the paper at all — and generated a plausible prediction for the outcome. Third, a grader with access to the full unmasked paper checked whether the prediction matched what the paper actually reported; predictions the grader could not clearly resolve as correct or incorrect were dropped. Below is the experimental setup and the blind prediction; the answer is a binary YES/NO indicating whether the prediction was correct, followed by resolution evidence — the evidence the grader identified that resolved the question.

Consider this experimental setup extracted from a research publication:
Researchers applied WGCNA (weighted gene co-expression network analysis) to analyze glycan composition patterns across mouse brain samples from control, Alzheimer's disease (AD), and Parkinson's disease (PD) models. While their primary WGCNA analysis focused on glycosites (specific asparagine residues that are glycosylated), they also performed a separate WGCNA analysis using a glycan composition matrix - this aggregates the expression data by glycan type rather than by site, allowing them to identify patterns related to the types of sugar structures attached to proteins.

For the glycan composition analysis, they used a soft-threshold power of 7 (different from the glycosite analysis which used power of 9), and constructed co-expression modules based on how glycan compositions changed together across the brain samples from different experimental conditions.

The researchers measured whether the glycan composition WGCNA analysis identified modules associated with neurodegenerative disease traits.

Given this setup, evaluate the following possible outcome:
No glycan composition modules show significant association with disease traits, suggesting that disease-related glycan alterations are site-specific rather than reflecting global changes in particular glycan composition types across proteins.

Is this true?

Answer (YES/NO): NO